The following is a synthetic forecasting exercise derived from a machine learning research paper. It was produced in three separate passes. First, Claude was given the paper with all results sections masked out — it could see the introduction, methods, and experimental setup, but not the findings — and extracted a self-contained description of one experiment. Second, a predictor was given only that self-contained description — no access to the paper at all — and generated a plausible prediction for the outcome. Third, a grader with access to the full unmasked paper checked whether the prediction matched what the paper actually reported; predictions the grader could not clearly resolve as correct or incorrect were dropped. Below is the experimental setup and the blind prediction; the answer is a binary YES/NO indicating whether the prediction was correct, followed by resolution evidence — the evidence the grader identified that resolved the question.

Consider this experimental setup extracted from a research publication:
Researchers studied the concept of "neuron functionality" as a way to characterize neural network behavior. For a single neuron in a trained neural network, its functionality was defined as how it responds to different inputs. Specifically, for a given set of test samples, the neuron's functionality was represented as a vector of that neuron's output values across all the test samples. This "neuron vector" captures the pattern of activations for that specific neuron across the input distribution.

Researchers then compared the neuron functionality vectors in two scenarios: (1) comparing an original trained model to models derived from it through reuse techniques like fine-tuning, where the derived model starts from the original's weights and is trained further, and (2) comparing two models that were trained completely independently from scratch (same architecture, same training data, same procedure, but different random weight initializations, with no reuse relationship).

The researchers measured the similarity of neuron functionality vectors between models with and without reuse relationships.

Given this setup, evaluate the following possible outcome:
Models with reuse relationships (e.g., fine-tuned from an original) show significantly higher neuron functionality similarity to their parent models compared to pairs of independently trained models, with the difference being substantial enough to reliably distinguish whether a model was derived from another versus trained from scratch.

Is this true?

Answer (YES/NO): YES